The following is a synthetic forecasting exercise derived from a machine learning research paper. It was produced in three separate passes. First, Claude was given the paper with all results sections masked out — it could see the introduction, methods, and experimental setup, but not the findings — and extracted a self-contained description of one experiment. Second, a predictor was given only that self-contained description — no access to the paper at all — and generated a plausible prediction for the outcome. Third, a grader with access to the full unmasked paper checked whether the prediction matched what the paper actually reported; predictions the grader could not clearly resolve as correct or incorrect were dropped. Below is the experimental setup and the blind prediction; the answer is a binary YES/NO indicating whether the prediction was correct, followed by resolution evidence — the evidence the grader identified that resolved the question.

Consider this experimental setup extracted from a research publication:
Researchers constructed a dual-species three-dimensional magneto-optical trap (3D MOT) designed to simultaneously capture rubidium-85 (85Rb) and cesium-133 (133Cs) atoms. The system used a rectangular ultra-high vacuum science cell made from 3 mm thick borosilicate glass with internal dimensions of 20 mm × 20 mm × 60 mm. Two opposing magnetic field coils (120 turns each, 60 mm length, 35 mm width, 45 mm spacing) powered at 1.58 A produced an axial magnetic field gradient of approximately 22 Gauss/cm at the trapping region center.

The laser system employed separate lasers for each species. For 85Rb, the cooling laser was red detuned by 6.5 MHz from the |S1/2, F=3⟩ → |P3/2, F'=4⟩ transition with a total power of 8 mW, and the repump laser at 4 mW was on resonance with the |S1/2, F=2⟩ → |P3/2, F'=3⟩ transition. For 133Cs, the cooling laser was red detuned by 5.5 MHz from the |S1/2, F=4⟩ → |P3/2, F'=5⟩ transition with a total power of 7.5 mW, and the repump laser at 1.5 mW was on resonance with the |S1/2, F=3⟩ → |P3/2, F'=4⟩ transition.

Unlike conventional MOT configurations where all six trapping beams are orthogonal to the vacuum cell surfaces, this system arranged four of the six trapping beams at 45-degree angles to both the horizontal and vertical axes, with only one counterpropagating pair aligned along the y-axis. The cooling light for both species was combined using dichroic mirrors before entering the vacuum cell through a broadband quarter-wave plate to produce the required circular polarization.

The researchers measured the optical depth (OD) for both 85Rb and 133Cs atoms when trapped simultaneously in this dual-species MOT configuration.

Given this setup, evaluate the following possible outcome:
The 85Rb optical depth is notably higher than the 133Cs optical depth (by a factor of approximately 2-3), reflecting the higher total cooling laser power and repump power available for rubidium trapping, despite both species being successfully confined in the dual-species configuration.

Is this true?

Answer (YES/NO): NO